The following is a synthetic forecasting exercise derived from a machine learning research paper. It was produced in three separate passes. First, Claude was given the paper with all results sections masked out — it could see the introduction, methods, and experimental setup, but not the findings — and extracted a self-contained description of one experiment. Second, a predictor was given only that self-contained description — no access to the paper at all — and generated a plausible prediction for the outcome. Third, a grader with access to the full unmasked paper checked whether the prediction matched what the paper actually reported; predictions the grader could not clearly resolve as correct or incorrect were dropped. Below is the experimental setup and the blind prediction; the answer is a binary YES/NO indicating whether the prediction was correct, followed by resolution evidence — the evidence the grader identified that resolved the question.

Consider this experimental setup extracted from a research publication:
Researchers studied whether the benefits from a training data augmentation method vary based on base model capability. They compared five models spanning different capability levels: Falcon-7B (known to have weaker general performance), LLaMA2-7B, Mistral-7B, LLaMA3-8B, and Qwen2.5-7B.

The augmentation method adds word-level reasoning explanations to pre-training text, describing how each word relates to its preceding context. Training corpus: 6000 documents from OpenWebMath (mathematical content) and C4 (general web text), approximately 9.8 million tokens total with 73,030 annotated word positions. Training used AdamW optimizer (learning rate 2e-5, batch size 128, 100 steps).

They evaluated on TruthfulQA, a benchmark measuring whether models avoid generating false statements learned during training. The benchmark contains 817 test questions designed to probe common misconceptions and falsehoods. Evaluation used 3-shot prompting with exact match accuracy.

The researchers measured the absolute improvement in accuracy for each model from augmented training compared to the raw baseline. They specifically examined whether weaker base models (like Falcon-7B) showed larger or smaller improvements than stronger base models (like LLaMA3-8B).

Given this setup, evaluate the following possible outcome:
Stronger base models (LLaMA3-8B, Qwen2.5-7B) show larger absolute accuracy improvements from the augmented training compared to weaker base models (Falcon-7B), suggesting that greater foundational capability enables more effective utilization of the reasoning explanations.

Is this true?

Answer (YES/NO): YES